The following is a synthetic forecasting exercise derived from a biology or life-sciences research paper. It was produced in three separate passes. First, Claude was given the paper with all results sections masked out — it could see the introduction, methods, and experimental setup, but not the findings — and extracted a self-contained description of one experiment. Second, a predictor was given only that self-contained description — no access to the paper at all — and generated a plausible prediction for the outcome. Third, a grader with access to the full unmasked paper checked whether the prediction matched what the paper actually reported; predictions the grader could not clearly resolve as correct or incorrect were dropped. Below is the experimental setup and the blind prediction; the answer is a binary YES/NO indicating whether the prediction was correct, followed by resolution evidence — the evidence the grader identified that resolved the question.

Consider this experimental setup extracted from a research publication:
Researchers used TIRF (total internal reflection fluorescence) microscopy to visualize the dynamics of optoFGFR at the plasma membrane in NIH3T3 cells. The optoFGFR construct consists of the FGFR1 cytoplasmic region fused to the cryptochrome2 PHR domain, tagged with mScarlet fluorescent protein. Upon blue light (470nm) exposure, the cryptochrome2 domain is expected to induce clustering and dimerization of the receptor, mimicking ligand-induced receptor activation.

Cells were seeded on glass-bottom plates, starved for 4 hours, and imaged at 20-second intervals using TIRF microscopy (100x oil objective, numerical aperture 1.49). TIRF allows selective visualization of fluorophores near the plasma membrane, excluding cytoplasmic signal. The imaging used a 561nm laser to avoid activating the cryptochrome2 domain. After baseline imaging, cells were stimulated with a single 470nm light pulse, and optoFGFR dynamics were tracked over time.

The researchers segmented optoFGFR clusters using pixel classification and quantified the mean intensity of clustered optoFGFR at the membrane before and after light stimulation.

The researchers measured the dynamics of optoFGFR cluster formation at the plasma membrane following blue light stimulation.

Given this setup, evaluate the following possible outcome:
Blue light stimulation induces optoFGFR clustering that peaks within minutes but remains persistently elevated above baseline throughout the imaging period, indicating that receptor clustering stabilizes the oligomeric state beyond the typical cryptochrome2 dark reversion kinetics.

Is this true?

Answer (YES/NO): NO